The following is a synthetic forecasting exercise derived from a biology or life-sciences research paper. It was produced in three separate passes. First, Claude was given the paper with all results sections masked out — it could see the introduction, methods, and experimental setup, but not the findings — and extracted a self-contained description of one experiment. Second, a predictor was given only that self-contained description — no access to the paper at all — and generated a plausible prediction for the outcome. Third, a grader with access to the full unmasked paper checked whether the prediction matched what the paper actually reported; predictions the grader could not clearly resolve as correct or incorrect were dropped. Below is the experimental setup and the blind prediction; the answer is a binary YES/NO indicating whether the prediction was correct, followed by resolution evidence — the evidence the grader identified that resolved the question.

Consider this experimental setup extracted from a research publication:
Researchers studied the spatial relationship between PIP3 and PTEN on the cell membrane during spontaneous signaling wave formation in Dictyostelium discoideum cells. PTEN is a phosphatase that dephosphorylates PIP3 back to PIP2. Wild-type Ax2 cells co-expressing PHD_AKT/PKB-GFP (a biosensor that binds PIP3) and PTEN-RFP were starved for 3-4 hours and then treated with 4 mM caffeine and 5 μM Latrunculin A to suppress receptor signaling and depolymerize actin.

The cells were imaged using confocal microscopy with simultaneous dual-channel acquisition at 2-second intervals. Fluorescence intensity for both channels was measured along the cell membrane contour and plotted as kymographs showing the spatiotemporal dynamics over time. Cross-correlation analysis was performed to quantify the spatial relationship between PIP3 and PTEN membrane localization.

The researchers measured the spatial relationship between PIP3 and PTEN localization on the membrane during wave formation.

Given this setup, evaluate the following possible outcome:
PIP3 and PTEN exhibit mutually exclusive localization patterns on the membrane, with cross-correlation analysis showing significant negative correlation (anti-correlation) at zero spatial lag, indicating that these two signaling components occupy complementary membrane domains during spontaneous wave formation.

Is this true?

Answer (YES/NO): NO